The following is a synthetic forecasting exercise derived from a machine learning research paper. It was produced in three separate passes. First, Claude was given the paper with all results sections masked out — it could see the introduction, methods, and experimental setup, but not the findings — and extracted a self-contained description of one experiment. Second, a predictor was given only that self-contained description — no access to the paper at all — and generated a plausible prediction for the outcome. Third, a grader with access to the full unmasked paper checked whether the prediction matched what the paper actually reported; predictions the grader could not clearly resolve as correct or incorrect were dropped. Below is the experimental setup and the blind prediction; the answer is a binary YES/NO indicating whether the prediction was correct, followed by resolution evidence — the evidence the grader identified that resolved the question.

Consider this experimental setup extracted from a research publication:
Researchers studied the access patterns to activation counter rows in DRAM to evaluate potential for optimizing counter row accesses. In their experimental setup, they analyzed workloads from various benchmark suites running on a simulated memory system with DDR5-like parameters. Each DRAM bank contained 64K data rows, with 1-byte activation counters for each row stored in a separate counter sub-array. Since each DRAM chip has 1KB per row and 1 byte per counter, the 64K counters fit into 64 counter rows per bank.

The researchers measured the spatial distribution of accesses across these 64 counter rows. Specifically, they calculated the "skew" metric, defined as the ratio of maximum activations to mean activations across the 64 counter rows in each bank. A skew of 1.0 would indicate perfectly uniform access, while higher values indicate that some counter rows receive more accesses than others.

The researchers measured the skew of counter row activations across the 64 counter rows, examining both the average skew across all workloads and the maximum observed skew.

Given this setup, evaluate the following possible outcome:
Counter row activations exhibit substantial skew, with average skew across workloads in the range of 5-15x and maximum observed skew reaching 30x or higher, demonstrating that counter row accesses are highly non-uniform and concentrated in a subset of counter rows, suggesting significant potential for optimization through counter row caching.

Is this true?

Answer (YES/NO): NO